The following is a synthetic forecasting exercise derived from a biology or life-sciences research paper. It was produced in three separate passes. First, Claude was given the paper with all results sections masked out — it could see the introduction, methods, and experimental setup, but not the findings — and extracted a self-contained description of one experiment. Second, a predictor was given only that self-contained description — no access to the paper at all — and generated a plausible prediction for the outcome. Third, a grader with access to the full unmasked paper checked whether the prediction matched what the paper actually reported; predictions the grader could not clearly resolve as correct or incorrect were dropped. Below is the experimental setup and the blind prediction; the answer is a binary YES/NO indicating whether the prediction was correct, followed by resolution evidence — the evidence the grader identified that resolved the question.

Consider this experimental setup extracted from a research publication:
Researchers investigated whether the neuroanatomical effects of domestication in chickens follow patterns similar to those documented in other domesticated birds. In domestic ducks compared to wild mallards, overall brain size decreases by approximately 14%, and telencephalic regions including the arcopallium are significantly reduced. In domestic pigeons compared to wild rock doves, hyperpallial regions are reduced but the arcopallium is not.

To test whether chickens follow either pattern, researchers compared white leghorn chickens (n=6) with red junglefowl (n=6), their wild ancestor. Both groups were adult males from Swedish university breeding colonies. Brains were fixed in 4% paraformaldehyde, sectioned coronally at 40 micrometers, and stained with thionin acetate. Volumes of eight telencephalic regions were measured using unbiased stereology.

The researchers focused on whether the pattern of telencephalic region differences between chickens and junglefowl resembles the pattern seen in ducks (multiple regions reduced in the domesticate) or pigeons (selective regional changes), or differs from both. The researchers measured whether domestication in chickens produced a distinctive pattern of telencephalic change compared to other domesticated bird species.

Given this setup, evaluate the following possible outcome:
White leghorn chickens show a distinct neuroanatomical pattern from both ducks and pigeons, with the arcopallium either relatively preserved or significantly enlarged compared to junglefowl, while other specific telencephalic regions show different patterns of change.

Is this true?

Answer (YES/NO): NO